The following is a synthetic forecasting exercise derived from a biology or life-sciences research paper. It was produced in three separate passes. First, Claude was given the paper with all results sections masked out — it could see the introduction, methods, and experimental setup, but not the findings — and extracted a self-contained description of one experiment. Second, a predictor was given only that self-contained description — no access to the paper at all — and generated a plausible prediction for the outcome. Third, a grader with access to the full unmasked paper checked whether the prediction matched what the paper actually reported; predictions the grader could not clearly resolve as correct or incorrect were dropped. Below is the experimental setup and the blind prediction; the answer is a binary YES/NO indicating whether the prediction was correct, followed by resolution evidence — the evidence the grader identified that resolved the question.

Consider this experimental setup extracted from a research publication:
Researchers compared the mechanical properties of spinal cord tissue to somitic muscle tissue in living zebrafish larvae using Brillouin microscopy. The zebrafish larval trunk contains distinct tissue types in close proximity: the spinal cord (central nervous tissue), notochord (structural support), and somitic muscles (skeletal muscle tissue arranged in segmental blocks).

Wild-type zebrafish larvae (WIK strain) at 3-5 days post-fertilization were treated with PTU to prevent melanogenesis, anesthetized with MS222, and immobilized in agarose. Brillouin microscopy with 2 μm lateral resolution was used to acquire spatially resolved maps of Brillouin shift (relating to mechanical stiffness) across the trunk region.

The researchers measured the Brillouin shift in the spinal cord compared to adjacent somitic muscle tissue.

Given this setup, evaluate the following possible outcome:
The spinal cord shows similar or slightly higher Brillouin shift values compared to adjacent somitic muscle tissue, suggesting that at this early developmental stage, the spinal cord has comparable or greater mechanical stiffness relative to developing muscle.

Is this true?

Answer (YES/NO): YES